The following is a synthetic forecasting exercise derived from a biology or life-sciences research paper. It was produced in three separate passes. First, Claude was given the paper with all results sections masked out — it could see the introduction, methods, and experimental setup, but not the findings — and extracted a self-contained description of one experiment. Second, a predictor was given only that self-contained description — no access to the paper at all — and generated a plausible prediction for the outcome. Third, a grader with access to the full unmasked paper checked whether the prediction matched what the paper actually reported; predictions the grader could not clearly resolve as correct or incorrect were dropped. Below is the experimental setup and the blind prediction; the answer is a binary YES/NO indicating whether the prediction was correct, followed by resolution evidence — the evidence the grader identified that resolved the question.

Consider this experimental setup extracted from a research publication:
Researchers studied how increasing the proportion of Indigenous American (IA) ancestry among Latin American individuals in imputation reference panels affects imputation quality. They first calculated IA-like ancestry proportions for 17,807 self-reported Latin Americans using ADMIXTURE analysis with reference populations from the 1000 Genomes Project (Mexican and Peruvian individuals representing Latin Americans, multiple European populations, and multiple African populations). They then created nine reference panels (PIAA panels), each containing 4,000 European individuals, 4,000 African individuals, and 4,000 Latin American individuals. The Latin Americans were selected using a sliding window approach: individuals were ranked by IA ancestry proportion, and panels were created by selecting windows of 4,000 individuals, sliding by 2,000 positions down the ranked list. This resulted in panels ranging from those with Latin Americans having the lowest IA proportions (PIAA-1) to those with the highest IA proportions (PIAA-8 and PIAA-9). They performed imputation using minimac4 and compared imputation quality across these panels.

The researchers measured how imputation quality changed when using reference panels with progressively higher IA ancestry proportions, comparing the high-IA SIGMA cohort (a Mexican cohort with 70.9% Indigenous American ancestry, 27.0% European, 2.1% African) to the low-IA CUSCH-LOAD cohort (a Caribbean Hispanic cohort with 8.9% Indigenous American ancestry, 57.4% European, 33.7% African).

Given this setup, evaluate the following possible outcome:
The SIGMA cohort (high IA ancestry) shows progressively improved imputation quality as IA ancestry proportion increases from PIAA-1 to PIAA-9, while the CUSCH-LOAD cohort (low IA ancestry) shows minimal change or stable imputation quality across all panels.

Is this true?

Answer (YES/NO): NO